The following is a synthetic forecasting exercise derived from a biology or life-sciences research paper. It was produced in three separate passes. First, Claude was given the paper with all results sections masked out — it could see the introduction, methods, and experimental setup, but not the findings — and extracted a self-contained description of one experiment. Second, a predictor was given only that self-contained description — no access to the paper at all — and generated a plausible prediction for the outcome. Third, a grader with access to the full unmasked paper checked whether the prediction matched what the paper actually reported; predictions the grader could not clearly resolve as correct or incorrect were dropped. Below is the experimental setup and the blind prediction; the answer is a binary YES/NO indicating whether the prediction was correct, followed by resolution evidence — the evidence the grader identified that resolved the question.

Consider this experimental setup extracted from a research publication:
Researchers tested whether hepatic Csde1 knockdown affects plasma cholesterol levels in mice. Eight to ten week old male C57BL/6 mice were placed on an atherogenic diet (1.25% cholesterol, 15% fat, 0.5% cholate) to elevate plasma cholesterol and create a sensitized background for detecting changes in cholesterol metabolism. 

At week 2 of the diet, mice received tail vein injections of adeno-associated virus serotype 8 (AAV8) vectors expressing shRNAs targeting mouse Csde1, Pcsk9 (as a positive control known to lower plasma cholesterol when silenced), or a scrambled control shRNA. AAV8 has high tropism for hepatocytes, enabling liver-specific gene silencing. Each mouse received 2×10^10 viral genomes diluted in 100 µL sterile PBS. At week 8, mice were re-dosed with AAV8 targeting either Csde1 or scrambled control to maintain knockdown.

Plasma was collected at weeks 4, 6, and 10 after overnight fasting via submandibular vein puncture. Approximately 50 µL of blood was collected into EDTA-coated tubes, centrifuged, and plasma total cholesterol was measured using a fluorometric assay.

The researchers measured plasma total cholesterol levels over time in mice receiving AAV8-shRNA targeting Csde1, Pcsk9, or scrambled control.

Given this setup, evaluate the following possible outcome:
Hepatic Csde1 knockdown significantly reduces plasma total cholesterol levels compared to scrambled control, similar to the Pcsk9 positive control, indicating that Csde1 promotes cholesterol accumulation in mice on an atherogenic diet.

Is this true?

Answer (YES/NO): NO